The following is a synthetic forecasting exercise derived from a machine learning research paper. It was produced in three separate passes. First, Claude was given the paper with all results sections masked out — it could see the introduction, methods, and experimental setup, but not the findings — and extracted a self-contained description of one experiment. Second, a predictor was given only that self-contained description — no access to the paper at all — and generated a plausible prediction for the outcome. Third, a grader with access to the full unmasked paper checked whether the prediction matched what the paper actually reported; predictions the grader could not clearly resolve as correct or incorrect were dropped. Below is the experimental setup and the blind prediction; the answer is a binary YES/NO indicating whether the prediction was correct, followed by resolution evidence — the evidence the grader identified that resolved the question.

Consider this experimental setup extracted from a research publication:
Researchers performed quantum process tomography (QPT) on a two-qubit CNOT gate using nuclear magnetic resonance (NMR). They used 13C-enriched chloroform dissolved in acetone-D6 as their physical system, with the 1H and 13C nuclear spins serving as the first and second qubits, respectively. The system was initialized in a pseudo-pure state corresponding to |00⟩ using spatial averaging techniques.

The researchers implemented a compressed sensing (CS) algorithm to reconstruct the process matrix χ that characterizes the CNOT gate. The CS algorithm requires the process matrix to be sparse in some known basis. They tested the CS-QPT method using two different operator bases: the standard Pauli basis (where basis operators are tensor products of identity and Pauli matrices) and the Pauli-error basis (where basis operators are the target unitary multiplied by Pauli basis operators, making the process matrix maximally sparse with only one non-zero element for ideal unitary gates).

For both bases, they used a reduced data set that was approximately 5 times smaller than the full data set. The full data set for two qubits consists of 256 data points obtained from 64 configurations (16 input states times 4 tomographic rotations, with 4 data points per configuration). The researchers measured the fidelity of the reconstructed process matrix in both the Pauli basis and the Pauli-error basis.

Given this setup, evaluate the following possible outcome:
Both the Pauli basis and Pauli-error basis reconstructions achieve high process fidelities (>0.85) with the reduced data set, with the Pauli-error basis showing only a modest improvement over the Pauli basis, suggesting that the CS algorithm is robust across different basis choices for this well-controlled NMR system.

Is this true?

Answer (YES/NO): NO